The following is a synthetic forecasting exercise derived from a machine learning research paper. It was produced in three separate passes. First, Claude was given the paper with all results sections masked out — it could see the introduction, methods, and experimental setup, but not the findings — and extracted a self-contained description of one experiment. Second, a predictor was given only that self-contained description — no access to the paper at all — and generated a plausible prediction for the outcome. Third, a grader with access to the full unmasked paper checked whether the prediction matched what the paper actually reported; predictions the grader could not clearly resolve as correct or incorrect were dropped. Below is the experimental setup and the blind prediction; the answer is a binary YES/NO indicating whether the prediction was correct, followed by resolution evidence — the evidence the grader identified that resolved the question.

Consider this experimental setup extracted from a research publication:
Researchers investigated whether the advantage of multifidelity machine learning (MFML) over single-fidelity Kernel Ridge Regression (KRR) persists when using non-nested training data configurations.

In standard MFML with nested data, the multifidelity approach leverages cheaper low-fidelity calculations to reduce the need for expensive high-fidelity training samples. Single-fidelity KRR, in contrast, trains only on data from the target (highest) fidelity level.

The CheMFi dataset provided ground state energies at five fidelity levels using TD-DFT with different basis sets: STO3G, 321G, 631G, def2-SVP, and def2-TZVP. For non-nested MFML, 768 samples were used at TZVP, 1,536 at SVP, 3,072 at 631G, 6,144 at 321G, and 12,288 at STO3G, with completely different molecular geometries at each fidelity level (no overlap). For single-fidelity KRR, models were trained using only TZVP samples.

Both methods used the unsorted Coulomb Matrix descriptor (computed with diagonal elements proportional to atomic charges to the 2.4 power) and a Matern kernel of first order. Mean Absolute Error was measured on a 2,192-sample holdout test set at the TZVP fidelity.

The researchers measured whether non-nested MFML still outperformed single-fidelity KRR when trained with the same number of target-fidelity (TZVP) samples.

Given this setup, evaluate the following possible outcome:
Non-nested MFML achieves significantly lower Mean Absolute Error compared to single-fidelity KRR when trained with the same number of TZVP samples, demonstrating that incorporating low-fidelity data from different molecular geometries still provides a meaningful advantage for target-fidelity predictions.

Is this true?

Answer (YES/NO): NO